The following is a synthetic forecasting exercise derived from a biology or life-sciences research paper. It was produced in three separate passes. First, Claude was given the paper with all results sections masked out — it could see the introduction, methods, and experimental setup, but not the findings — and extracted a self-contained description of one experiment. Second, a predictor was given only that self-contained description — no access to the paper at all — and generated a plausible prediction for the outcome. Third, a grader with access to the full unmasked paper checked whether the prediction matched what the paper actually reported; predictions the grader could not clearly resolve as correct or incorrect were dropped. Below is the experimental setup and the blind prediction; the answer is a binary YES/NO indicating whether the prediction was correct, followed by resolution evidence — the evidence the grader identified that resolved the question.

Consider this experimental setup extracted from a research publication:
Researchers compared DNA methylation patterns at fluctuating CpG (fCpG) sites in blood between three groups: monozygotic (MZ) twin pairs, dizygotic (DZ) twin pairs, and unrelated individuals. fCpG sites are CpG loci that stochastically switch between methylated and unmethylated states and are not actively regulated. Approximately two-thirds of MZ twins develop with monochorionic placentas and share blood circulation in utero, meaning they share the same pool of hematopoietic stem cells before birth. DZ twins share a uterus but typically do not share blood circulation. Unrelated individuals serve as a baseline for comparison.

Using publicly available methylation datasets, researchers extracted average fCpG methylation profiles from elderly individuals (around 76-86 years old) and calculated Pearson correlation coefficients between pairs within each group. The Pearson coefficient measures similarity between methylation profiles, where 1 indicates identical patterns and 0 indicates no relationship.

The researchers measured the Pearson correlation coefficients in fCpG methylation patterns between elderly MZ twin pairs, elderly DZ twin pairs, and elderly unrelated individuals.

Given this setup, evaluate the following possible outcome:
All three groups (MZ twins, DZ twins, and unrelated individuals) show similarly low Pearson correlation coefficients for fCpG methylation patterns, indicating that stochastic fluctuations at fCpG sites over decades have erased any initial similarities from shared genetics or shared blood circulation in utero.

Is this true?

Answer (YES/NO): NO